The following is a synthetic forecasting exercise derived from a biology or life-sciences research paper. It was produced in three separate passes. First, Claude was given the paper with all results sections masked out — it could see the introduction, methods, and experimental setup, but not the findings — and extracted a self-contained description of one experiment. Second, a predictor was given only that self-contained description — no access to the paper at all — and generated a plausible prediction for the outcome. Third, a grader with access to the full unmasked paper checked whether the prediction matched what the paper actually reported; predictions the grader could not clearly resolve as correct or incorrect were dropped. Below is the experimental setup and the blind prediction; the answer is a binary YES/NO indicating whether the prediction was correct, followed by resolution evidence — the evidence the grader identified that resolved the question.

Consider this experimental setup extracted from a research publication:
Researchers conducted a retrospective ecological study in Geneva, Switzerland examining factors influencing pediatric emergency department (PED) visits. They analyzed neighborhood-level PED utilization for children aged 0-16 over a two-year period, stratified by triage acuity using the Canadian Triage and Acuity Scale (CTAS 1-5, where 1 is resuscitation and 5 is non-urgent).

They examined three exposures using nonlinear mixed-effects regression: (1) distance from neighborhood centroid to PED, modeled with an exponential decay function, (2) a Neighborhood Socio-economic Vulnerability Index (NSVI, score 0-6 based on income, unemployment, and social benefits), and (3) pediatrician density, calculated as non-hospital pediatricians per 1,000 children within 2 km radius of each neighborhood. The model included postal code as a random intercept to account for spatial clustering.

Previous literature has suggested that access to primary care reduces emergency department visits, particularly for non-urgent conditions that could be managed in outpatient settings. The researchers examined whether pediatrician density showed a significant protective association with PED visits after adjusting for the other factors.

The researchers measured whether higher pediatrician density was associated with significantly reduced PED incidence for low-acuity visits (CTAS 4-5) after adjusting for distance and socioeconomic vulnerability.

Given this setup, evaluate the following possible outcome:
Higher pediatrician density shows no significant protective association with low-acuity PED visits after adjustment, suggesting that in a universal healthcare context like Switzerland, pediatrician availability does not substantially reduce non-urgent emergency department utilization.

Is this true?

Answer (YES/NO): NO